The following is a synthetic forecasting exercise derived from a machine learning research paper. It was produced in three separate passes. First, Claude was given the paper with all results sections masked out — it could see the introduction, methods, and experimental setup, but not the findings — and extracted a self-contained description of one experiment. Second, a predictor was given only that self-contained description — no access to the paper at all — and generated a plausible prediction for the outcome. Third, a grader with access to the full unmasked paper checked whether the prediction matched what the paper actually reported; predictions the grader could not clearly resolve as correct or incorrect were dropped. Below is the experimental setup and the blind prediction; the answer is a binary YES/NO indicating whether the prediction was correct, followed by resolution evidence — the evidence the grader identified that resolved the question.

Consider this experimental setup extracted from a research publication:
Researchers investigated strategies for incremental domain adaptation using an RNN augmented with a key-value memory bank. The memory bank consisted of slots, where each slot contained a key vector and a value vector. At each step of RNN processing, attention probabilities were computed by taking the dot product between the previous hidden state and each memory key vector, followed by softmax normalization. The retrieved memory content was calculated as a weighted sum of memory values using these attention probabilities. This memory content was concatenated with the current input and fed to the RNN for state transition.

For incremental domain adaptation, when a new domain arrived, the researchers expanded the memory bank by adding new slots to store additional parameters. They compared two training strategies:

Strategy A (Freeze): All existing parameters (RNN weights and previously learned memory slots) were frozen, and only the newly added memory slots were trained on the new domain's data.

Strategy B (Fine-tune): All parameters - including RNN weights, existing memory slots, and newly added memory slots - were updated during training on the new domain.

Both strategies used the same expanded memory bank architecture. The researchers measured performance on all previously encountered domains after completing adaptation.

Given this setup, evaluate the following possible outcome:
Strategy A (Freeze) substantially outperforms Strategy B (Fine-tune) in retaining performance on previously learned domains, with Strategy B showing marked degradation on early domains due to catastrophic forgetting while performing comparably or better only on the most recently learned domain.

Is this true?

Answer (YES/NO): NO